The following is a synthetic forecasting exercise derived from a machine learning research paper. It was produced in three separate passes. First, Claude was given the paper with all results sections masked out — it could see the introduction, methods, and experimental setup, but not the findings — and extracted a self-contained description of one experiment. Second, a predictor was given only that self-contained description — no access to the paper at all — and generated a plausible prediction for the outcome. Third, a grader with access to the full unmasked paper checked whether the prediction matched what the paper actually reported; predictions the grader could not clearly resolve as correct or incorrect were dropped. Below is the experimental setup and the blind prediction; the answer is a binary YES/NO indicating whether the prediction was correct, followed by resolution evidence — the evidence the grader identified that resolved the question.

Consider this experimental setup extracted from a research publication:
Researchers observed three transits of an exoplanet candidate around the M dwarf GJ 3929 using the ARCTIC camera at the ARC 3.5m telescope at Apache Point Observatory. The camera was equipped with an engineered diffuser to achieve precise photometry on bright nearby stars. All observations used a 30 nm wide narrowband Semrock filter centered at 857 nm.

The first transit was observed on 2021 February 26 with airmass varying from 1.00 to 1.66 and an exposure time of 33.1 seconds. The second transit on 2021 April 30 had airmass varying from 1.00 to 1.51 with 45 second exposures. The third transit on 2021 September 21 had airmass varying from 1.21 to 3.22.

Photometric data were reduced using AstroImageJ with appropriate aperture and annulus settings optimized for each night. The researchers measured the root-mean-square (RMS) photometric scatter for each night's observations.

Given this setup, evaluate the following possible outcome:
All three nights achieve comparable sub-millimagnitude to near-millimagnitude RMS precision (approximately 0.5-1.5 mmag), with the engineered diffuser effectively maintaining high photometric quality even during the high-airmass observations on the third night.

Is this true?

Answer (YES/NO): NO